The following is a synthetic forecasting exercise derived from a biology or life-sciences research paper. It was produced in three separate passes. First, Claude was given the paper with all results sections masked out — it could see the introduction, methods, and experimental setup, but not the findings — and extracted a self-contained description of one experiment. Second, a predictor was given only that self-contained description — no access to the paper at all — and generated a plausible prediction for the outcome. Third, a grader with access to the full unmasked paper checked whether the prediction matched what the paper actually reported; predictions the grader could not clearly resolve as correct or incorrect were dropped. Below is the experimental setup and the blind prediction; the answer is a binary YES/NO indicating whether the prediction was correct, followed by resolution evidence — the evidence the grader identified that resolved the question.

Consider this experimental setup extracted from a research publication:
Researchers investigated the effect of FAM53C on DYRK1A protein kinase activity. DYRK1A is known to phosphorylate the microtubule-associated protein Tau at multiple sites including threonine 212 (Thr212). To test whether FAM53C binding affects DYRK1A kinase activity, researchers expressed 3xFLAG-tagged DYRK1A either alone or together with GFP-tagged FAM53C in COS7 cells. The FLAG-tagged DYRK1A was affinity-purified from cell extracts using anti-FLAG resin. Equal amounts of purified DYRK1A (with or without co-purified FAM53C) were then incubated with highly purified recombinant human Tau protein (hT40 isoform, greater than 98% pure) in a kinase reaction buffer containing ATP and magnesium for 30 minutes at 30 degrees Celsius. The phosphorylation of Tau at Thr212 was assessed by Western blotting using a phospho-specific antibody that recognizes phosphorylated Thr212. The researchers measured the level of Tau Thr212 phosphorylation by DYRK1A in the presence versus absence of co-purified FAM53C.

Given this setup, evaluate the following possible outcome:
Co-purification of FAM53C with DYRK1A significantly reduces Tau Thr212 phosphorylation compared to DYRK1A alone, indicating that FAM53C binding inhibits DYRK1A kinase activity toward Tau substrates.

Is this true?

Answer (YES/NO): YES